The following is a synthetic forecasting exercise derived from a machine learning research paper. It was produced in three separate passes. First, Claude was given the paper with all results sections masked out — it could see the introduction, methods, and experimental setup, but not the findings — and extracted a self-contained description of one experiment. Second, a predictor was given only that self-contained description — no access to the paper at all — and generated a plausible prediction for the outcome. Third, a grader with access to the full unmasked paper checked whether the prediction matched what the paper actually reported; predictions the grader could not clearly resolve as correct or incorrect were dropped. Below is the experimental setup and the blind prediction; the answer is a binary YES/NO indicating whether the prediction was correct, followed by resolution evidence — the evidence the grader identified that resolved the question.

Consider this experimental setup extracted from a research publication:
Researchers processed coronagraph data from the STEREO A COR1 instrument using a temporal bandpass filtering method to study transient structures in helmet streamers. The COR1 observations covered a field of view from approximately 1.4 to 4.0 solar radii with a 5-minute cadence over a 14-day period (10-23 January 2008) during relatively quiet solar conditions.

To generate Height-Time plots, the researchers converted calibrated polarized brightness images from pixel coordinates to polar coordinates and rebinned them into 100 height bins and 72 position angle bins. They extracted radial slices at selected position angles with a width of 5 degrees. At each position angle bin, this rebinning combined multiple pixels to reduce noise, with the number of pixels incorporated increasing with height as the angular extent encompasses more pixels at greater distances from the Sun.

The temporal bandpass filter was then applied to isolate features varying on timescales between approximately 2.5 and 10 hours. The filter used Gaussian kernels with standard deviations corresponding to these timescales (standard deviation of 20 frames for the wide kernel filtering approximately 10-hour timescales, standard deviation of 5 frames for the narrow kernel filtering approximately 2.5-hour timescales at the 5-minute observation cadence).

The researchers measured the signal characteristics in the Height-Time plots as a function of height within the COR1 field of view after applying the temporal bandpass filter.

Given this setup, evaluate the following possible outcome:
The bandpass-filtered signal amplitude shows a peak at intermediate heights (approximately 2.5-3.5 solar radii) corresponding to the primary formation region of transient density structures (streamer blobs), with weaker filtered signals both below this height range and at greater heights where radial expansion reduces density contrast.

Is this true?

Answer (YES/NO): NO